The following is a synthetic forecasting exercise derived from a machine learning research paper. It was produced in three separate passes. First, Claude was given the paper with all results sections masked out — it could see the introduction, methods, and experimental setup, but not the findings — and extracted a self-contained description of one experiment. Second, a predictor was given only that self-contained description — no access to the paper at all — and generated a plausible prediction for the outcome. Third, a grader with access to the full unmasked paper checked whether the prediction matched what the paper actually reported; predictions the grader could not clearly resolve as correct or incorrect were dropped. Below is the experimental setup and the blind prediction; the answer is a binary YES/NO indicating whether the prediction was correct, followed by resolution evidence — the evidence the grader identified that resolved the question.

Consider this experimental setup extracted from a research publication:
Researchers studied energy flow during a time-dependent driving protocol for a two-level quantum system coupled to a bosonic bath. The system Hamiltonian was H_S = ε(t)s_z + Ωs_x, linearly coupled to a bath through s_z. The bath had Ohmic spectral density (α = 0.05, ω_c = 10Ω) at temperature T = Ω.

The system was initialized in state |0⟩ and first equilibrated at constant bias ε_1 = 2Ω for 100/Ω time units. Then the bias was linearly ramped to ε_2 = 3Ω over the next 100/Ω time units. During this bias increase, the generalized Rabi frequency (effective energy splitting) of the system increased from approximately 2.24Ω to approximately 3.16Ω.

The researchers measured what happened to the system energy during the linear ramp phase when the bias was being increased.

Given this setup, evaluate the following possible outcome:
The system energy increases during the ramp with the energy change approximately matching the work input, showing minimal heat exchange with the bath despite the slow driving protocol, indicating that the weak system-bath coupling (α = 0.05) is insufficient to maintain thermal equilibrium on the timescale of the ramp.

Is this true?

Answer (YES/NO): NO